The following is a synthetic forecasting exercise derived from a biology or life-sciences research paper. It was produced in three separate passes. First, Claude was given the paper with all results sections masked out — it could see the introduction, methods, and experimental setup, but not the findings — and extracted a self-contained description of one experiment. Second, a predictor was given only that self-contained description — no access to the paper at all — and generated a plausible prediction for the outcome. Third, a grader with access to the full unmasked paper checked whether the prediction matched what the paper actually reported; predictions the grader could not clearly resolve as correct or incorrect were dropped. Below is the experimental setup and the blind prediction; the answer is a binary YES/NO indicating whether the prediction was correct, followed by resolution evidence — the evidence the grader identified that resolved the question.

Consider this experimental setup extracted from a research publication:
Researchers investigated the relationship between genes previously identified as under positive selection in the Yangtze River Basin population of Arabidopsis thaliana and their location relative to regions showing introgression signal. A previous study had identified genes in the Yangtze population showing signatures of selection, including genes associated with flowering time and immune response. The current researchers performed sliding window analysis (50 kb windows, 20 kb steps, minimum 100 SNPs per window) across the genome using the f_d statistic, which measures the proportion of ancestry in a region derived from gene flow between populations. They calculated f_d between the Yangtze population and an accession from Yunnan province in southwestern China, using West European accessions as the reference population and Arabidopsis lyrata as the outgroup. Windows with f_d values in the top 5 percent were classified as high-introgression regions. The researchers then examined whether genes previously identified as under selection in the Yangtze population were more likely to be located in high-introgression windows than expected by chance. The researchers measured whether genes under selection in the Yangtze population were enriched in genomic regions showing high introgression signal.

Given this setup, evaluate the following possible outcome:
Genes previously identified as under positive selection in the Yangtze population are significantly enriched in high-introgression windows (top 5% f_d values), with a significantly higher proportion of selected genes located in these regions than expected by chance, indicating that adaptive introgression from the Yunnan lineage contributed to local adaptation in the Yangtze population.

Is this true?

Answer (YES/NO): YES